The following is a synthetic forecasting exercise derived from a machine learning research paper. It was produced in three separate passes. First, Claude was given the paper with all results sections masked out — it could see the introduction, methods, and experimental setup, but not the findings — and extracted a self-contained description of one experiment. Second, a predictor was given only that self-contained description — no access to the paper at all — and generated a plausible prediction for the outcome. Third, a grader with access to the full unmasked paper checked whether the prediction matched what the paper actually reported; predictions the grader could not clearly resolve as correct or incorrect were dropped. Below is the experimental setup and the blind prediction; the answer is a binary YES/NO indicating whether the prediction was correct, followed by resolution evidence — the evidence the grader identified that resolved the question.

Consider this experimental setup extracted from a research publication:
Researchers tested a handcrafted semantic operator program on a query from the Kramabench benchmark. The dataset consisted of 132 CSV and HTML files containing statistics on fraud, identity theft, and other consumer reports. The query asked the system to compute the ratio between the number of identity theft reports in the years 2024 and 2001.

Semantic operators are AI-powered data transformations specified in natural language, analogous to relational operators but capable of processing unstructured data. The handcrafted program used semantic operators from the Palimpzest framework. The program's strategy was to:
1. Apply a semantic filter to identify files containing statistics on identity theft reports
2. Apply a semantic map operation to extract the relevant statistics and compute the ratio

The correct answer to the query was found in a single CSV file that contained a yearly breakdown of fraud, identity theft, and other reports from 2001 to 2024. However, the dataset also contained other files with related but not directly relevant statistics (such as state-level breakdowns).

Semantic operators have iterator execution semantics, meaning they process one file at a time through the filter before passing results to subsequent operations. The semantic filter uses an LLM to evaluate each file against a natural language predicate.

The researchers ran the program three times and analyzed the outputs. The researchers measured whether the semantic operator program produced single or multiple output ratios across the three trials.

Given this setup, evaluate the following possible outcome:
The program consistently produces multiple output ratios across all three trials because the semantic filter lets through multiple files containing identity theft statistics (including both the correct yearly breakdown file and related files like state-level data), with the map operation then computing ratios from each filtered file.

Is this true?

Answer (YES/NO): NO